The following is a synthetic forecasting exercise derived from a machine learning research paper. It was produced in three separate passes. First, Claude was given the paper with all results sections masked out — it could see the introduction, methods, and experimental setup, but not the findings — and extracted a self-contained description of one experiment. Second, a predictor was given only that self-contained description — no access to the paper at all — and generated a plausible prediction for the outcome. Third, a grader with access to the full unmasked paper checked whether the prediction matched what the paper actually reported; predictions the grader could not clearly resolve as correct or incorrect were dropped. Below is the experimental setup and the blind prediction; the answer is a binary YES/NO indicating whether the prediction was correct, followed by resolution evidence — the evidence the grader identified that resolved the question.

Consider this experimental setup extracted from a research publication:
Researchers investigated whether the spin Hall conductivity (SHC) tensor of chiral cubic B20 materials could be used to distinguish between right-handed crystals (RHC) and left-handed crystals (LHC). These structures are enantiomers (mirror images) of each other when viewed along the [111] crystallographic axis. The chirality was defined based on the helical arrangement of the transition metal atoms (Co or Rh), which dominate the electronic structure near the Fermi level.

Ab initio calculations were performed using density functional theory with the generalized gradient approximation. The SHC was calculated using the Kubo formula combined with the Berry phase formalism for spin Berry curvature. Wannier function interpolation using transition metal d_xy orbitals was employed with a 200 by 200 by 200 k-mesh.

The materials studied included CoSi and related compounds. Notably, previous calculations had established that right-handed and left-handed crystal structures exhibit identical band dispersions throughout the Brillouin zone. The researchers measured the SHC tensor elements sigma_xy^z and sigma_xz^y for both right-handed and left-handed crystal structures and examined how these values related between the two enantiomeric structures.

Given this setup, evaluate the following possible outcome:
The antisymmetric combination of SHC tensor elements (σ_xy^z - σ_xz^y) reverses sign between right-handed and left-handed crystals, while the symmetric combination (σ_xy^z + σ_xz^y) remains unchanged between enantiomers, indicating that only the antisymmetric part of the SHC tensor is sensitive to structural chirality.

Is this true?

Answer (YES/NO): NO